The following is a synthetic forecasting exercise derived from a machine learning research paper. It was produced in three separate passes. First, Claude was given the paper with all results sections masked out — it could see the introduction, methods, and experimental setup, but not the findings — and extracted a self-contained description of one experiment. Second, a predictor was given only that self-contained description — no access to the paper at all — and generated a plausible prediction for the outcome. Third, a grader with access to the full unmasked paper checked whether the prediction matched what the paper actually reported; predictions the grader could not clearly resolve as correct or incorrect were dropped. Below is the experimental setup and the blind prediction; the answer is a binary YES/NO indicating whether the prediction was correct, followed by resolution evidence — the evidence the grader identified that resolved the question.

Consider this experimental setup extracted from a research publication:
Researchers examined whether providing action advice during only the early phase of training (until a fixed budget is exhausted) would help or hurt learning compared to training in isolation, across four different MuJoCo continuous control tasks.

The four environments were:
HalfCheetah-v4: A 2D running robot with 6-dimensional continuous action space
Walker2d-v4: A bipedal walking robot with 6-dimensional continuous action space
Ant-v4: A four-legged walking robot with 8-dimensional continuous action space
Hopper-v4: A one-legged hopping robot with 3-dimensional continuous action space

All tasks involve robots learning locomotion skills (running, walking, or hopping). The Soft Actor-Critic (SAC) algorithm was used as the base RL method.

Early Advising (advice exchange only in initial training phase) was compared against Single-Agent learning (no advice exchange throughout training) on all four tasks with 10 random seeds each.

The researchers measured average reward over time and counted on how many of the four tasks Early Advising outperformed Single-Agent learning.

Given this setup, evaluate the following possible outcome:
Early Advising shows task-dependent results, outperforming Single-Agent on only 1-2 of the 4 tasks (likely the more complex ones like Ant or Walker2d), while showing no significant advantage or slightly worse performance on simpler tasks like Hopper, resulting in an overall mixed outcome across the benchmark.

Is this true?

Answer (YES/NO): NO